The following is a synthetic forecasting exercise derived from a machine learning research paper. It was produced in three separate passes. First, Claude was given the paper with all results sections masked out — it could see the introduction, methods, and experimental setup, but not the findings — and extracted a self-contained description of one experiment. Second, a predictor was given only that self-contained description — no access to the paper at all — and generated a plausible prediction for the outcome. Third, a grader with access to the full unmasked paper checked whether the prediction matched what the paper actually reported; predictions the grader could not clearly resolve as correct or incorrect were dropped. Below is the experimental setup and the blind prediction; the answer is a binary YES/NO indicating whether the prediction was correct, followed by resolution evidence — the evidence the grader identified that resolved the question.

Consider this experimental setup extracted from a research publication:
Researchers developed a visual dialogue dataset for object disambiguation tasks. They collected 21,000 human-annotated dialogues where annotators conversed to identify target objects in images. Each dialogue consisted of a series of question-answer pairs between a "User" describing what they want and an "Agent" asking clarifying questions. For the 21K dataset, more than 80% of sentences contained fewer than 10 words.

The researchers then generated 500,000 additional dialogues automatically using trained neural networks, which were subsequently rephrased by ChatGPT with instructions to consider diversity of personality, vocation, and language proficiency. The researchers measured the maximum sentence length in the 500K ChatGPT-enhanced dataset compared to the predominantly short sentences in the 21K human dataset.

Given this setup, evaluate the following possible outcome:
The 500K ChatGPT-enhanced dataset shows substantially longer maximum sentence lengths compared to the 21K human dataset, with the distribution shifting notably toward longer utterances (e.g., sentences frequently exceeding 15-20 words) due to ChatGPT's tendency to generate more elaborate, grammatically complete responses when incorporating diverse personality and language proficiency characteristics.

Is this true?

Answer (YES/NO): YES